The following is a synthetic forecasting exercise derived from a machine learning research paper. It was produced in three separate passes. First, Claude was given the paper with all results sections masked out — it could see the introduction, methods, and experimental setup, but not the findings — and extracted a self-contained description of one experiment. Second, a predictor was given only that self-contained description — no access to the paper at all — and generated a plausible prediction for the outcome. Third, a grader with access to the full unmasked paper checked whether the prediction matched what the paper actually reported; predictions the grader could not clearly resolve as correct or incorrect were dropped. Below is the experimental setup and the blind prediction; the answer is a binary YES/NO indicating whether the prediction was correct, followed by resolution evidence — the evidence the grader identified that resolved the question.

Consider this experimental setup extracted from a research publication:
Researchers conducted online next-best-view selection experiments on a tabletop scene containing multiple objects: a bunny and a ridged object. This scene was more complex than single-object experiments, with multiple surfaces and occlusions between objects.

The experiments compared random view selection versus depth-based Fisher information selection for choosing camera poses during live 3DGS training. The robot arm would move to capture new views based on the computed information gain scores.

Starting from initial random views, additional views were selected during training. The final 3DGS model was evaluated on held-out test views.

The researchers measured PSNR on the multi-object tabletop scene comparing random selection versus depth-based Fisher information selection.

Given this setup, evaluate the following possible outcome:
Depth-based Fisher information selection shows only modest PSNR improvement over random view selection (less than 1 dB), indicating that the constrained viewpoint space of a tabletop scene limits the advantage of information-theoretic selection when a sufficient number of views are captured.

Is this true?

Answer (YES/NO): YES